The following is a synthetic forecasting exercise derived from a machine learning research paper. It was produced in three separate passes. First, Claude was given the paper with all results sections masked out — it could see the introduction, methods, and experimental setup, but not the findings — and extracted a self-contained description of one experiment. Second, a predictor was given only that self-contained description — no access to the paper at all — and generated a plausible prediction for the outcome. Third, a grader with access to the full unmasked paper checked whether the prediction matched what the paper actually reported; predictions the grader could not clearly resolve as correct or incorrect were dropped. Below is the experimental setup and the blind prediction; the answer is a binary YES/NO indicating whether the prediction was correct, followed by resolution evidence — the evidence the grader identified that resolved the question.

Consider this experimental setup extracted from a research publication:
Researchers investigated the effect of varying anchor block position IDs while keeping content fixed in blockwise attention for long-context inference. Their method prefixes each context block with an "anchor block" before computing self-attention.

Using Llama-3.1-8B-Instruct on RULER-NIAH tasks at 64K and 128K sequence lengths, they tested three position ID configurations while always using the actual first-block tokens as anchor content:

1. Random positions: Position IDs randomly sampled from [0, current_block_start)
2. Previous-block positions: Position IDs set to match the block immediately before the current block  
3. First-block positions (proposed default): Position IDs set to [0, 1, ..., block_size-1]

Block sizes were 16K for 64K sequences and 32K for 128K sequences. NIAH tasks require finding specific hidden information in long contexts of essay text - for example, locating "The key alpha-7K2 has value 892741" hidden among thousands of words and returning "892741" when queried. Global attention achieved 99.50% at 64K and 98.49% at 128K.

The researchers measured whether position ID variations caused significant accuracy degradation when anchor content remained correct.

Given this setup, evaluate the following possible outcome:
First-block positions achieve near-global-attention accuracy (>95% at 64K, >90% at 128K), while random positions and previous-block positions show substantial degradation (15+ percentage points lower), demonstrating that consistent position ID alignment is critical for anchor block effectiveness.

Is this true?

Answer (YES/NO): NO